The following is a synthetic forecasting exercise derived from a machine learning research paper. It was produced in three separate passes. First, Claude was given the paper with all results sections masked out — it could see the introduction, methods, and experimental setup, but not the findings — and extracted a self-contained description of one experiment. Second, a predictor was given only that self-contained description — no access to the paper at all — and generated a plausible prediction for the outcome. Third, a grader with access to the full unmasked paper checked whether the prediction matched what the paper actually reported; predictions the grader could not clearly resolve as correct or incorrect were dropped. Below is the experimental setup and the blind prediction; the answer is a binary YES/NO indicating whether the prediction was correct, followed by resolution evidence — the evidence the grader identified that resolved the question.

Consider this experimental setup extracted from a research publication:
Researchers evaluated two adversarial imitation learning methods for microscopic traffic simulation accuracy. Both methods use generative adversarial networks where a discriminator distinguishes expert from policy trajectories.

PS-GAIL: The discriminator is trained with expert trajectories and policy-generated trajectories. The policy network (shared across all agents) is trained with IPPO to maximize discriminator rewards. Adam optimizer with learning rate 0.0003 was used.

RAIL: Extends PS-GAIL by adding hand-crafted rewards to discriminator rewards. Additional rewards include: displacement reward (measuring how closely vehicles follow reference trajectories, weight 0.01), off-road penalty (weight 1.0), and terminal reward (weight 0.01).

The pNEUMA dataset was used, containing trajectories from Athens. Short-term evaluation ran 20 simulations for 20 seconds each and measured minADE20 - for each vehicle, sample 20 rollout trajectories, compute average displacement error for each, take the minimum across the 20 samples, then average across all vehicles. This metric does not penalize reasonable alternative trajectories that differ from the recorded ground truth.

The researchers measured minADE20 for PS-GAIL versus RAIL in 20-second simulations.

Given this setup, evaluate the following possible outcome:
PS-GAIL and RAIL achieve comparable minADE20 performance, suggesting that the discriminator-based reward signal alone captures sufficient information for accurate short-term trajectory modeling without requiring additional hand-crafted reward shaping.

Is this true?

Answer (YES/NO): NO